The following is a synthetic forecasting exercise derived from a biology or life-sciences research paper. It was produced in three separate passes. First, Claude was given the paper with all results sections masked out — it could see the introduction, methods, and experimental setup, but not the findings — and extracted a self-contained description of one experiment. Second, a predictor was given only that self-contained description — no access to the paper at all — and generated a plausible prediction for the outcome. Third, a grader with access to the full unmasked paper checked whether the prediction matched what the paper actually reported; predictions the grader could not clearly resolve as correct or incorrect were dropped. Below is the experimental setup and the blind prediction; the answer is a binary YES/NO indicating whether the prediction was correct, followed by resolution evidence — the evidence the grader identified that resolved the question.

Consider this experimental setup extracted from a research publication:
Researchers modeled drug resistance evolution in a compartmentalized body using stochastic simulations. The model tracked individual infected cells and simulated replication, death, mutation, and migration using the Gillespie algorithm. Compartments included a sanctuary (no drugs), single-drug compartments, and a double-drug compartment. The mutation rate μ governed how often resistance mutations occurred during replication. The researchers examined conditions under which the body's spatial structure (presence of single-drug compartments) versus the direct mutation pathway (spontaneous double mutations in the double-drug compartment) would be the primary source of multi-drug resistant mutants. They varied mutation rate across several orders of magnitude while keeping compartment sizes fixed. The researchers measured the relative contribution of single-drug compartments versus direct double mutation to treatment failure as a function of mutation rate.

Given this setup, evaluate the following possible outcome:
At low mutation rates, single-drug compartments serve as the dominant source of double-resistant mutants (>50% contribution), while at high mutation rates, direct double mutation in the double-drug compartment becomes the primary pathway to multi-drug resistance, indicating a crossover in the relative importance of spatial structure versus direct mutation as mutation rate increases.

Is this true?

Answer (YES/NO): YES